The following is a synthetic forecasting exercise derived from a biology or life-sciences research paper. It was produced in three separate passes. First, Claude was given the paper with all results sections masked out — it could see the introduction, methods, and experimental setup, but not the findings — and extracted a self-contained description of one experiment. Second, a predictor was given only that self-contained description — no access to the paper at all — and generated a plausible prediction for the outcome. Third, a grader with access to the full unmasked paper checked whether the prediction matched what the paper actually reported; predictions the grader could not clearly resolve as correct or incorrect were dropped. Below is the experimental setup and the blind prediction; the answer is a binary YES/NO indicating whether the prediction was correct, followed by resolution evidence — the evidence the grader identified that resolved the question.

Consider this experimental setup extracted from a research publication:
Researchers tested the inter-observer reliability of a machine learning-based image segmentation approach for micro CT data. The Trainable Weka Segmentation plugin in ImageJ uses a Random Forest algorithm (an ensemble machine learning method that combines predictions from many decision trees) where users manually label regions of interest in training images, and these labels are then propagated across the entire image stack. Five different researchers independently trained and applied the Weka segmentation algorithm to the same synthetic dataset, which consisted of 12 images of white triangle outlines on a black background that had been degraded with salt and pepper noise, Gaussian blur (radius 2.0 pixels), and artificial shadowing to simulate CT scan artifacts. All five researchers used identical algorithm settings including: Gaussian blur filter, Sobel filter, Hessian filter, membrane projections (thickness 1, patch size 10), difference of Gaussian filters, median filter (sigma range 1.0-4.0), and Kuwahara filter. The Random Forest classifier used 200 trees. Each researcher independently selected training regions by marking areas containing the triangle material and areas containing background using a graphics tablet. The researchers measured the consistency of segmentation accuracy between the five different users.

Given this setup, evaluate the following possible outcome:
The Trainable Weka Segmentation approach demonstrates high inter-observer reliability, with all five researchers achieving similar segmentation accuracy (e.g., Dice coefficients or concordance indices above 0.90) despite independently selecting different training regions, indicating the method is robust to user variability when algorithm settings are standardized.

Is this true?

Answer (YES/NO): NO